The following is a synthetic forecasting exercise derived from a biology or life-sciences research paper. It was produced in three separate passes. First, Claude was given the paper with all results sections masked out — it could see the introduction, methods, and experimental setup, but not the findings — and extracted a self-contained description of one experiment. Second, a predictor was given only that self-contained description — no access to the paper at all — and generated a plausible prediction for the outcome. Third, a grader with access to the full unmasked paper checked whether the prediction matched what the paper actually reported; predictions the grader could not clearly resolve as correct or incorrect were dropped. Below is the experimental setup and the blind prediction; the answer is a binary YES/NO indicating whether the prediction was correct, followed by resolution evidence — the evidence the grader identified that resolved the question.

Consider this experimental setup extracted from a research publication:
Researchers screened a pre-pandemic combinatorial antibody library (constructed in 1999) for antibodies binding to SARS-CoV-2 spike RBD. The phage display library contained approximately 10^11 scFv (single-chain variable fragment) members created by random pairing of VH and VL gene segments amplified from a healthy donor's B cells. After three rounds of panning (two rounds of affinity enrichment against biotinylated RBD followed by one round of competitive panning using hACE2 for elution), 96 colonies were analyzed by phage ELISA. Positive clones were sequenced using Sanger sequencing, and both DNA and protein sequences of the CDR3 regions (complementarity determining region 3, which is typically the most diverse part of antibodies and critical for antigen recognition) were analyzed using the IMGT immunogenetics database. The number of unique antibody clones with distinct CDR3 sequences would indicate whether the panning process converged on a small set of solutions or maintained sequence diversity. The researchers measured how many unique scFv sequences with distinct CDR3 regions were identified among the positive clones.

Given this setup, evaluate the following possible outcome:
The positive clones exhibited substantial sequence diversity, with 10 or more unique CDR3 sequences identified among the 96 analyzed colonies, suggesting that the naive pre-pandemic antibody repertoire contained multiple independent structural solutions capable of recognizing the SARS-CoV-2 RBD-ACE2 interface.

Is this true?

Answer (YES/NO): YES